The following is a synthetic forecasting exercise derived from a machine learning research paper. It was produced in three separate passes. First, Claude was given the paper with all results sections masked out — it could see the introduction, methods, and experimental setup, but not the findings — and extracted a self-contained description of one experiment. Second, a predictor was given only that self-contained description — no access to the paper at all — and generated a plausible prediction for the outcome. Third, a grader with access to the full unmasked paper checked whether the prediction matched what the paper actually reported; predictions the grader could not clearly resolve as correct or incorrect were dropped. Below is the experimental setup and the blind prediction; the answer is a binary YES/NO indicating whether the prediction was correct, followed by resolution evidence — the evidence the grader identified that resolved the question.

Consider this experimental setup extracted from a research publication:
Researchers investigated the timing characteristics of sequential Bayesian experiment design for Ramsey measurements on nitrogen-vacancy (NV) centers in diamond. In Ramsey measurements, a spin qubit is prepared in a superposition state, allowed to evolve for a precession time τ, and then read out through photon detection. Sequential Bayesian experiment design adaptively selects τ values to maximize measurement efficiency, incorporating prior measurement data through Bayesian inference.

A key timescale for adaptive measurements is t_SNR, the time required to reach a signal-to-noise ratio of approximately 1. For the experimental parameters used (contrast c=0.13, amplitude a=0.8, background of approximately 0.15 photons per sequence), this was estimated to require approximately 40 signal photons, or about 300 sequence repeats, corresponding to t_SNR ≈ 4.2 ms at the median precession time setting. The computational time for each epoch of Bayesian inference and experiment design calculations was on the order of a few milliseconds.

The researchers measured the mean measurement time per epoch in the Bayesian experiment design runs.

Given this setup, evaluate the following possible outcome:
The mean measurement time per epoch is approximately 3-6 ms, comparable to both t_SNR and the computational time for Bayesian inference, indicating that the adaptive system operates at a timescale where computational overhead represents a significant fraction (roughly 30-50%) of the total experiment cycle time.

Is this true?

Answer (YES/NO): NO